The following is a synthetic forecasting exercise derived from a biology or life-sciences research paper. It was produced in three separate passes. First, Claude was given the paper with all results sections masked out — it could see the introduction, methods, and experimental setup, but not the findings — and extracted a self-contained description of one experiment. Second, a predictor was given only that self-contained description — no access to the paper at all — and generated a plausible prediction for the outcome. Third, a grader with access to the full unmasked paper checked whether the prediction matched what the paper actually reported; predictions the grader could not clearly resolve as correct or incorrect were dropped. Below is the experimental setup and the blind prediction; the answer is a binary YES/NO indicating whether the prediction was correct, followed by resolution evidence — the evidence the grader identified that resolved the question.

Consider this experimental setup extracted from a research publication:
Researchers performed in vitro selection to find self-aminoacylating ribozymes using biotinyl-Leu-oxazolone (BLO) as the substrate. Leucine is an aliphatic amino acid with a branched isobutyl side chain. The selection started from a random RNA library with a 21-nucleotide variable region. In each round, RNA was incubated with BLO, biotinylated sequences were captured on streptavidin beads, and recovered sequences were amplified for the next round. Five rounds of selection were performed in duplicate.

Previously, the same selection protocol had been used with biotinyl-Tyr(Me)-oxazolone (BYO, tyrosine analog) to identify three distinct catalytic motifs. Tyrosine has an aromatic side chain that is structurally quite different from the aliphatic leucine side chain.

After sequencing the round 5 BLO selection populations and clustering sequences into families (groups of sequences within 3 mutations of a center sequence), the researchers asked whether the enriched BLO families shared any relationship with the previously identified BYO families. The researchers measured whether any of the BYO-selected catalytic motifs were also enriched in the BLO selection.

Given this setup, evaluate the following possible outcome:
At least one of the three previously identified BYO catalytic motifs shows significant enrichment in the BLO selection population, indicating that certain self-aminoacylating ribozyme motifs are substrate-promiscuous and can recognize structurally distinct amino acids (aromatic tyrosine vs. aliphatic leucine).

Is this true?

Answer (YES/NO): YES